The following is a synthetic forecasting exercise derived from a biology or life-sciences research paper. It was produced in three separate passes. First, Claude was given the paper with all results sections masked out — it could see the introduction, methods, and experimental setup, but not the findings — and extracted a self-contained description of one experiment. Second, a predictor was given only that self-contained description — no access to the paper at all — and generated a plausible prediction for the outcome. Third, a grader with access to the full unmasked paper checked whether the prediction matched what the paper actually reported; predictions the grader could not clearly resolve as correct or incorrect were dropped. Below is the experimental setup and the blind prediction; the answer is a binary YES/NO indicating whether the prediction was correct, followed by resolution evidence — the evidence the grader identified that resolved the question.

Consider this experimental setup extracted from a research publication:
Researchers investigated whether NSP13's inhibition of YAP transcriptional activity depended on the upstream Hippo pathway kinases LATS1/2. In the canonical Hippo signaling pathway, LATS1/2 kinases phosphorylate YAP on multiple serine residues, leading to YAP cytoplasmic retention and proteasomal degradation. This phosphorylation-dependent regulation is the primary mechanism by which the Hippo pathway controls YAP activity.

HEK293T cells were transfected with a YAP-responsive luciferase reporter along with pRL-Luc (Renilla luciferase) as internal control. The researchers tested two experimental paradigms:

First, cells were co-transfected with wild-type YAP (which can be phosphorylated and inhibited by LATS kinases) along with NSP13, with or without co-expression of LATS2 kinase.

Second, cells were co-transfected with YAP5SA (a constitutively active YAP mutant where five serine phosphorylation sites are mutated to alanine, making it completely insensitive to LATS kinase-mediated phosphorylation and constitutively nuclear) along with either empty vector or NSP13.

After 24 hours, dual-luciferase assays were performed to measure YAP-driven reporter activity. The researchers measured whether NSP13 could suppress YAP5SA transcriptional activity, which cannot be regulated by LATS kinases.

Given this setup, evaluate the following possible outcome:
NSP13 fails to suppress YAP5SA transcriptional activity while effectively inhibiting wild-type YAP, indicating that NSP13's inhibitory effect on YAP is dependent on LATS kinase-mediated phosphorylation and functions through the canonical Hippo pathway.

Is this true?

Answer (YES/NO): NO